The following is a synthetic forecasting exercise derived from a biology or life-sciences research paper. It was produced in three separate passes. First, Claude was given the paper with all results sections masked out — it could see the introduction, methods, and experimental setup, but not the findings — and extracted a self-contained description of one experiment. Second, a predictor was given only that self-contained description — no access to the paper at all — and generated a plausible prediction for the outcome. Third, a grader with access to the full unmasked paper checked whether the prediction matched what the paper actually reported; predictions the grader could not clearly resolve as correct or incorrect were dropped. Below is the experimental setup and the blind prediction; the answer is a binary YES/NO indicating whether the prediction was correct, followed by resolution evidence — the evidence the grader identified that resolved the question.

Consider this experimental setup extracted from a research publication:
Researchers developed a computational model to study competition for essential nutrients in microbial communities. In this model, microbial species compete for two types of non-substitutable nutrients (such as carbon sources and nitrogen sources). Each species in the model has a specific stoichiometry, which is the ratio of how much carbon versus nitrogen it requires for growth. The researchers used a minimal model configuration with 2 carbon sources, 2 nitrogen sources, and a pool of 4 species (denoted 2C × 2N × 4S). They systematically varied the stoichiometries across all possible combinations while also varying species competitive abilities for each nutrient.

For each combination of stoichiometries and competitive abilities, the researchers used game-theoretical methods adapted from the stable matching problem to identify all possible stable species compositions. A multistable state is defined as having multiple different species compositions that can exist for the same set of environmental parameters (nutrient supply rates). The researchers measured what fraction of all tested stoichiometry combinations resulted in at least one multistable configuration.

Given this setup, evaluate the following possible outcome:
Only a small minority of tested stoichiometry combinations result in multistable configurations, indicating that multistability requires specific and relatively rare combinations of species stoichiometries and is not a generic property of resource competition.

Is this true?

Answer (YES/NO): NO